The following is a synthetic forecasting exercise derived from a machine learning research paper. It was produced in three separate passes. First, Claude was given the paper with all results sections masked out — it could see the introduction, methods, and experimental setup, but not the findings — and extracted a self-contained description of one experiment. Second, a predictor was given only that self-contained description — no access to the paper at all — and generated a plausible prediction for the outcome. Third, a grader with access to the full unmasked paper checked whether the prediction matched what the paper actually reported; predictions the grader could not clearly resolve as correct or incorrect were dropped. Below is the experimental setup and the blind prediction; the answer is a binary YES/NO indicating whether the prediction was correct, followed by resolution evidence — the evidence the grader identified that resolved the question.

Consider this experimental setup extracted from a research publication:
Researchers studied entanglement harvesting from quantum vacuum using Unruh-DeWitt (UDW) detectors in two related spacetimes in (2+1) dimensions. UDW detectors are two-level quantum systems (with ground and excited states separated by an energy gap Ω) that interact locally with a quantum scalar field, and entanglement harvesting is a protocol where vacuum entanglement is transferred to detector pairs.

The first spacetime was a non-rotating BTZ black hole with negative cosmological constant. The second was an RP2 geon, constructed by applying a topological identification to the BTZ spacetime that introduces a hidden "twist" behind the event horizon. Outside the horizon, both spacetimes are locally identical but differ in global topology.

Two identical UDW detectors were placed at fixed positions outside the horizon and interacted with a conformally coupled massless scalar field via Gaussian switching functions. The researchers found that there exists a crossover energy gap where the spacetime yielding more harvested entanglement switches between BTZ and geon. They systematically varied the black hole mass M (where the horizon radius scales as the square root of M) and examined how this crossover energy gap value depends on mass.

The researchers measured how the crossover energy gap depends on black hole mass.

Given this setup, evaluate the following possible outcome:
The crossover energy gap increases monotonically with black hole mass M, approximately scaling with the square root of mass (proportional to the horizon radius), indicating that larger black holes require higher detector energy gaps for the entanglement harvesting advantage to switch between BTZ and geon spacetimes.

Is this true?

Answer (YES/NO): NO